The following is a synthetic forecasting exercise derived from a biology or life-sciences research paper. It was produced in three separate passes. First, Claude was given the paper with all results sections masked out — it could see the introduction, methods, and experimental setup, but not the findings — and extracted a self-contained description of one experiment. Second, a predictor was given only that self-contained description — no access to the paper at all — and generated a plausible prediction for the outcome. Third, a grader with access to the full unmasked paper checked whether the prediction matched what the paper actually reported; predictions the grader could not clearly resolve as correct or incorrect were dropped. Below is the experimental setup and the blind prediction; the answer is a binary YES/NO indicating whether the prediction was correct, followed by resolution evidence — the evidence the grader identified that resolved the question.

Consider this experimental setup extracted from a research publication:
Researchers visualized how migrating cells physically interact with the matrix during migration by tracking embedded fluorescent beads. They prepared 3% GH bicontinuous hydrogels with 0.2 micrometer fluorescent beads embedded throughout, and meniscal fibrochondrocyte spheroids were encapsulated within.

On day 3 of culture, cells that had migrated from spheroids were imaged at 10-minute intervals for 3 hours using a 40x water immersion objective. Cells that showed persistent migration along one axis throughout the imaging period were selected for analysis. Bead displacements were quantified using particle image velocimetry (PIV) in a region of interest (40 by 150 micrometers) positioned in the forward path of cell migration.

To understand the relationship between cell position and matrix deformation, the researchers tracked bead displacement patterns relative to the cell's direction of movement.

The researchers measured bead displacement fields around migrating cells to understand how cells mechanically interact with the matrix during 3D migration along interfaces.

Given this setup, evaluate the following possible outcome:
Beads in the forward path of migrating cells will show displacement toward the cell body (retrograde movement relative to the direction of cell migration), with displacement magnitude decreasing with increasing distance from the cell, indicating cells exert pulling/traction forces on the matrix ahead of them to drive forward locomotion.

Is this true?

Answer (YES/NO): YES